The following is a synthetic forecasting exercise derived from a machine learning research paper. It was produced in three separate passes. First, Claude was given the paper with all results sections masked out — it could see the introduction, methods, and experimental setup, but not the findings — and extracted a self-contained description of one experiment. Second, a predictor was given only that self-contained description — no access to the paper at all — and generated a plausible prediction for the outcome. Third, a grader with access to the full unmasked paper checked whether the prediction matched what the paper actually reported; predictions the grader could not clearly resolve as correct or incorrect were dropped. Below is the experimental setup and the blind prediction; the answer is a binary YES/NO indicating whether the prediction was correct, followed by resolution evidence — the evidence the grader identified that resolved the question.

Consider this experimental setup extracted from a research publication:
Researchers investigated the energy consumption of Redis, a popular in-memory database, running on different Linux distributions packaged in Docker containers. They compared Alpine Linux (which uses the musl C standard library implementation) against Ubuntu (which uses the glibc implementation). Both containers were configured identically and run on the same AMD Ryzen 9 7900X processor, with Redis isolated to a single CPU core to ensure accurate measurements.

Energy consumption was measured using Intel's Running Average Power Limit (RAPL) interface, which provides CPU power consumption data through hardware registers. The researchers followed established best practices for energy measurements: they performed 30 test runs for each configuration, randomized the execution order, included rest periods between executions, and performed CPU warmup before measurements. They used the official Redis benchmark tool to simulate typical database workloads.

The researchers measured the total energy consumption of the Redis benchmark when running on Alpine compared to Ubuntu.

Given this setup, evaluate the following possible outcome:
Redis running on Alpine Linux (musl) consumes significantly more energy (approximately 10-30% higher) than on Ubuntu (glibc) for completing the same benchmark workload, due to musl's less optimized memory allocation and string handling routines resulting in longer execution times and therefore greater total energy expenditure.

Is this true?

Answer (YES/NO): NO